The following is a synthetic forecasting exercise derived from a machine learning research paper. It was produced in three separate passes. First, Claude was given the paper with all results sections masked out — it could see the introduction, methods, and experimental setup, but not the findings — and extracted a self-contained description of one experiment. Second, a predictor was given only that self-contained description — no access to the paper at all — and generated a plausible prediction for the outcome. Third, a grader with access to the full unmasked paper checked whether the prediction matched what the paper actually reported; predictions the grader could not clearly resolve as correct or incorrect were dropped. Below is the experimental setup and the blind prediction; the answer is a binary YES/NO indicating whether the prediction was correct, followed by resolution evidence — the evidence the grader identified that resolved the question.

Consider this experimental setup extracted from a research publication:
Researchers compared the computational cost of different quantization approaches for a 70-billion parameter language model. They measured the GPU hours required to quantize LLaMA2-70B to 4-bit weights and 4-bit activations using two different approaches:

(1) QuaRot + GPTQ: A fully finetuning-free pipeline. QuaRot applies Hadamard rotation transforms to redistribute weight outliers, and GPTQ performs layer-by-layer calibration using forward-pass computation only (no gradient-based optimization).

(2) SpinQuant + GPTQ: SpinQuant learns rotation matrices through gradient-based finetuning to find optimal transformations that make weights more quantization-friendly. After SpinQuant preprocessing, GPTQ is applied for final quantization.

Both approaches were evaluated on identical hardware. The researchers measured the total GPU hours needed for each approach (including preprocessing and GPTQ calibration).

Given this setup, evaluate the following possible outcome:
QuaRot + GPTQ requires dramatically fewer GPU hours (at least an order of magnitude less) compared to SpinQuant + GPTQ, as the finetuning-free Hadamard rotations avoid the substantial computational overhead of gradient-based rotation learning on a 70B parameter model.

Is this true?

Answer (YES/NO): YES